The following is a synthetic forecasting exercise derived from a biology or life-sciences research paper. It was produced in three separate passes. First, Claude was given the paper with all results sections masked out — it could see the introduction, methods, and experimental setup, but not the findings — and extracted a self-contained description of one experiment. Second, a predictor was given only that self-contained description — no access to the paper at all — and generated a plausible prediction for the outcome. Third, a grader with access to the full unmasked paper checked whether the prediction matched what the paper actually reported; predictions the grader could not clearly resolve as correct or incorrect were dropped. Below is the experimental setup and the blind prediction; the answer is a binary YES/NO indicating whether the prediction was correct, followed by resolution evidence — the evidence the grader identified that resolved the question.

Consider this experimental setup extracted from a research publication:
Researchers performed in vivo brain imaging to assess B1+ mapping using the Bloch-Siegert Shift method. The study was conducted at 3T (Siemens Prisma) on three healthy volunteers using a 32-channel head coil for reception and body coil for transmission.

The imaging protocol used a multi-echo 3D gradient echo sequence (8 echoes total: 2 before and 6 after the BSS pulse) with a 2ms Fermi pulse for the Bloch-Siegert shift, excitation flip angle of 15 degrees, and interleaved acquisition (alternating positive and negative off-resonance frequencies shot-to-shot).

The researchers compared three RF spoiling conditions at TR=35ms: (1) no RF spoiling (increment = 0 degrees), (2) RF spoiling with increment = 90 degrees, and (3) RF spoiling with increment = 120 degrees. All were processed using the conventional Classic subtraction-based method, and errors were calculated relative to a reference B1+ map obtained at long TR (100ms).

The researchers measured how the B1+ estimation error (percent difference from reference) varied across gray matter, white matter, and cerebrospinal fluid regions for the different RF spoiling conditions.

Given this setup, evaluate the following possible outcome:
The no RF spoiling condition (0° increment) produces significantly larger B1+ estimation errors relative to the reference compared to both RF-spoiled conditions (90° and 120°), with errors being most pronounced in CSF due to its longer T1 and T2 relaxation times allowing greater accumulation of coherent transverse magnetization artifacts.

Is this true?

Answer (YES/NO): YES